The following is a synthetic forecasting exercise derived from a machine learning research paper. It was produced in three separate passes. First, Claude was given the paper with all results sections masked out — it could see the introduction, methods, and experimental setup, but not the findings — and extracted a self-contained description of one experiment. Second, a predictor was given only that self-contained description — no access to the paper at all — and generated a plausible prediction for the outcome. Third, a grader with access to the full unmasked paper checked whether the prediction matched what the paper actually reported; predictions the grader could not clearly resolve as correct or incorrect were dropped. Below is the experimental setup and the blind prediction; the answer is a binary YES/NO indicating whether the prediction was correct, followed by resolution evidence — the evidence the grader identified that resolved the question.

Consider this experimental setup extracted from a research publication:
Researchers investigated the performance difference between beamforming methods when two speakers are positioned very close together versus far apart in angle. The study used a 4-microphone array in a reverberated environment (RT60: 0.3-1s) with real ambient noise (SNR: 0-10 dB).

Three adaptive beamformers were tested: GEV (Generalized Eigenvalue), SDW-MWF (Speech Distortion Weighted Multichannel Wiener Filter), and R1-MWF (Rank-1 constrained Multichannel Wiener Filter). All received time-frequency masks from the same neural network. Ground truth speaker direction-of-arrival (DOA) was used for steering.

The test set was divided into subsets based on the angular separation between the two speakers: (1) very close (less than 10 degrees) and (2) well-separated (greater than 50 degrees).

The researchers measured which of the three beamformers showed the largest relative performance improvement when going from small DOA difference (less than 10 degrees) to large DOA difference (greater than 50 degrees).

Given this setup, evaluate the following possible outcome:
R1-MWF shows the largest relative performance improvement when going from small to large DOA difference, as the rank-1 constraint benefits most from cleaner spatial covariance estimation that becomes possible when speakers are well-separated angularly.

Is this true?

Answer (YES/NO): YES